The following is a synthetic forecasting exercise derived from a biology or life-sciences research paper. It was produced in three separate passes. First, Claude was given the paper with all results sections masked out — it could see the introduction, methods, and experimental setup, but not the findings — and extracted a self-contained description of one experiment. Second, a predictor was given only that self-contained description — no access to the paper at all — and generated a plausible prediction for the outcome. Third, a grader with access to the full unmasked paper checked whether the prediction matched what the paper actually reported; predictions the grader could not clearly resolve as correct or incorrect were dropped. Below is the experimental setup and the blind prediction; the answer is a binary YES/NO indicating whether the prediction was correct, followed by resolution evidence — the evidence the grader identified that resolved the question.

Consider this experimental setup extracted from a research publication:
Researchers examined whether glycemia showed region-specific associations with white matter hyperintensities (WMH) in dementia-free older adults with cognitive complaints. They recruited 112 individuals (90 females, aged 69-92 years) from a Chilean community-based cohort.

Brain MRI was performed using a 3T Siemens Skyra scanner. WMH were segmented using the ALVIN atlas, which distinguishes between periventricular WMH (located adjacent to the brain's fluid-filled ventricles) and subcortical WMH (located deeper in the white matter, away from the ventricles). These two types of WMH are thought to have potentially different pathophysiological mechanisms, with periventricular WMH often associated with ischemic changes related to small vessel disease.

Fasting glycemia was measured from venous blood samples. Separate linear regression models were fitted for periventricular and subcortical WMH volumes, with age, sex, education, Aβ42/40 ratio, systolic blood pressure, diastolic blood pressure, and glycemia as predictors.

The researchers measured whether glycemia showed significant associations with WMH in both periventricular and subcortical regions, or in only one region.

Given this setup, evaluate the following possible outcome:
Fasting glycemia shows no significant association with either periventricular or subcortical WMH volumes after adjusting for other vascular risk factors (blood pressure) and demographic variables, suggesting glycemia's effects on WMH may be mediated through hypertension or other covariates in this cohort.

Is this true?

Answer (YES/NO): NO